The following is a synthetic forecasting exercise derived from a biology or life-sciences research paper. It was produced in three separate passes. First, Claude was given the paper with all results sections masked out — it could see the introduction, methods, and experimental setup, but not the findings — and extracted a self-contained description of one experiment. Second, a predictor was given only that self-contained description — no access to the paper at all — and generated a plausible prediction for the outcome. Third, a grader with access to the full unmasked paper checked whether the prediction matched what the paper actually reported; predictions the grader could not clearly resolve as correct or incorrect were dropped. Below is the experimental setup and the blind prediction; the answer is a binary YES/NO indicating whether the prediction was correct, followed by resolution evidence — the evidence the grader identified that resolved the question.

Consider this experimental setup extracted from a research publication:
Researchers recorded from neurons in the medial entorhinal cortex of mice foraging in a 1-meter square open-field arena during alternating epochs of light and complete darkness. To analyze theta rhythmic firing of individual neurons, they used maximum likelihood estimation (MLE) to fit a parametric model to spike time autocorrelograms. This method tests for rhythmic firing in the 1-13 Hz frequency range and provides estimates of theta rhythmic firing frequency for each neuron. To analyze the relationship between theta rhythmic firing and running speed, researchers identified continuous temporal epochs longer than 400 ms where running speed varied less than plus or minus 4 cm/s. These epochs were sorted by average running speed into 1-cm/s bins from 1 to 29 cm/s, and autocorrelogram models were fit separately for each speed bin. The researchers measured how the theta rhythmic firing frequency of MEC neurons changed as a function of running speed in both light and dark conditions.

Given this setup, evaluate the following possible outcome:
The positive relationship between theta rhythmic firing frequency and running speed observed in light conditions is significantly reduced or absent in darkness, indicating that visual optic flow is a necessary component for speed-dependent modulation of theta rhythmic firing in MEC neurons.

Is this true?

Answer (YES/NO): NO